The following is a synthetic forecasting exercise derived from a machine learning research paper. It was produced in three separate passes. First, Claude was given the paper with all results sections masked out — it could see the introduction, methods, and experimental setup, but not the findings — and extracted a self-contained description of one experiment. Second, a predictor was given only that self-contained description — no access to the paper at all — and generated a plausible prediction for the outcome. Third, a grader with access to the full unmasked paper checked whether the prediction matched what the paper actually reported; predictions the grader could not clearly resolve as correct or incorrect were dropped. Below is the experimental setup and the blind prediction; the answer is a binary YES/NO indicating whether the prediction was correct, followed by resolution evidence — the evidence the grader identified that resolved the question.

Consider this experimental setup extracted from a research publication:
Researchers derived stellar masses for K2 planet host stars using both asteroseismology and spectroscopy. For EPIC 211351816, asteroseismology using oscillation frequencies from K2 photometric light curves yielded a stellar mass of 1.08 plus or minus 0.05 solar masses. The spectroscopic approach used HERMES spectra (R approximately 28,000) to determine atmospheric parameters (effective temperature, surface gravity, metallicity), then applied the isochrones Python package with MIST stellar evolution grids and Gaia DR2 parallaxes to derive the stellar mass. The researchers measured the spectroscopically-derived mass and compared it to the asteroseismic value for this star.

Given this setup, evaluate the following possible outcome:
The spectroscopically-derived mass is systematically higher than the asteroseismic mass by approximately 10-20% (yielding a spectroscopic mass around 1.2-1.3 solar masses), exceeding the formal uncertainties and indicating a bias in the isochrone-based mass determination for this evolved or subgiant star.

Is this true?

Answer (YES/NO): NO